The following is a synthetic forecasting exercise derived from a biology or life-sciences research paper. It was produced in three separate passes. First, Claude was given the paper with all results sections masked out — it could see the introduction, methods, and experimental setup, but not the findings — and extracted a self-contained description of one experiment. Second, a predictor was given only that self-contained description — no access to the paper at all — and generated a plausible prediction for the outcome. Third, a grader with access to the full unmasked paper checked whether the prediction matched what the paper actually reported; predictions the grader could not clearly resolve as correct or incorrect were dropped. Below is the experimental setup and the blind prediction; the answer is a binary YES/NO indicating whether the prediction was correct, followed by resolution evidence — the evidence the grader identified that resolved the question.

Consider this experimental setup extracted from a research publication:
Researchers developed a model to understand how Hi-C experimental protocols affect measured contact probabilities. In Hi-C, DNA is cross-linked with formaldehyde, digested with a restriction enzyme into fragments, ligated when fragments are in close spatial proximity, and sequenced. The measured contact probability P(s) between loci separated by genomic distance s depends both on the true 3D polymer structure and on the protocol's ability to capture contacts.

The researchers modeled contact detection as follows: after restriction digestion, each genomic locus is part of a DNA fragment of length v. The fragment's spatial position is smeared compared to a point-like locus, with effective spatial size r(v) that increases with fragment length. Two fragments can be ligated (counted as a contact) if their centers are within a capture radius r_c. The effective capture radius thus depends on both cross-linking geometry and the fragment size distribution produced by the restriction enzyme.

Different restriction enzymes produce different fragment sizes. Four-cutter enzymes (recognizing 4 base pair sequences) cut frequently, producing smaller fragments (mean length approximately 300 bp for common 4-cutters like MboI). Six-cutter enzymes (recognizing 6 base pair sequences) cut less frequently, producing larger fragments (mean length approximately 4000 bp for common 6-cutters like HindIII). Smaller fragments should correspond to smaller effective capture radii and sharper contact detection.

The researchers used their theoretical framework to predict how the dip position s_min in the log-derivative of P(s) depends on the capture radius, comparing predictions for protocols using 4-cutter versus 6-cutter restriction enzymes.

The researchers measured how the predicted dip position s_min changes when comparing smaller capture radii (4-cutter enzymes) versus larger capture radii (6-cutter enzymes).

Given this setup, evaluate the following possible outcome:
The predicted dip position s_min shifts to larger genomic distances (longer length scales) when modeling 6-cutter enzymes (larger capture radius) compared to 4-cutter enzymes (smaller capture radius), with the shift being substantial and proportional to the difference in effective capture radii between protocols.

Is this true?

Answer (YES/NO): YES